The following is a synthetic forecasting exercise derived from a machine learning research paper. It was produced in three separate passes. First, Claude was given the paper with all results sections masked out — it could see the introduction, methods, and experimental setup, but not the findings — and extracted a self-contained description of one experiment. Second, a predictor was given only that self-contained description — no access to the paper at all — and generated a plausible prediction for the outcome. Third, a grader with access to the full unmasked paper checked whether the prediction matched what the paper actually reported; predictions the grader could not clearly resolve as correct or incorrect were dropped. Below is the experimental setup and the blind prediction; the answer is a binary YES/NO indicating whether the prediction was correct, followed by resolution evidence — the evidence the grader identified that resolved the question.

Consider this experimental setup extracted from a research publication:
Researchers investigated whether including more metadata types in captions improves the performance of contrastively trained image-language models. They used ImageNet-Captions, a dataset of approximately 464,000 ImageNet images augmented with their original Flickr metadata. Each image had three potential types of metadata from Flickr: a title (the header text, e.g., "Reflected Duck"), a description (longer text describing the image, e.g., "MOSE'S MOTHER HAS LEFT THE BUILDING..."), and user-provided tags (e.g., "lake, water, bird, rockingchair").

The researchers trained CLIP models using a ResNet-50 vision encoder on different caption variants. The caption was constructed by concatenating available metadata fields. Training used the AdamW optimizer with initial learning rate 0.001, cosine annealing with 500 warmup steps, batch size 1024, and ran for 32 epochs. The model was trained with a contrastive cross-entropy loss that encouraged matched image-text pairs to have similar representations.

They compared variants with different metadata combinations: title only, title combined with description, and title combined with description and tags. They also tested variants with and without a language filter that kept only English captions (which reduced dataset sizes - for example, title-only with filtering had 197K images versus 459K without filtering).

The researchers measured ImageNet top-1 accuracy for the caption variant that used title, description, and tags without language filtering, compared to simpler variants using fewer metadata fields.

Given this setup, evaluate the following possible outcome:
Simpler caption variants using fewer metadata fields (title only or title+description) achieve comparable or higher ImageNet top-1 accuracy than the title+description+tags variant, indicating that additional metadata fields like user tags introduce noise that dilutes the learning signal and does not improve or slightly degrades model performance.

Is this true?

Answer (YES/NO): NO